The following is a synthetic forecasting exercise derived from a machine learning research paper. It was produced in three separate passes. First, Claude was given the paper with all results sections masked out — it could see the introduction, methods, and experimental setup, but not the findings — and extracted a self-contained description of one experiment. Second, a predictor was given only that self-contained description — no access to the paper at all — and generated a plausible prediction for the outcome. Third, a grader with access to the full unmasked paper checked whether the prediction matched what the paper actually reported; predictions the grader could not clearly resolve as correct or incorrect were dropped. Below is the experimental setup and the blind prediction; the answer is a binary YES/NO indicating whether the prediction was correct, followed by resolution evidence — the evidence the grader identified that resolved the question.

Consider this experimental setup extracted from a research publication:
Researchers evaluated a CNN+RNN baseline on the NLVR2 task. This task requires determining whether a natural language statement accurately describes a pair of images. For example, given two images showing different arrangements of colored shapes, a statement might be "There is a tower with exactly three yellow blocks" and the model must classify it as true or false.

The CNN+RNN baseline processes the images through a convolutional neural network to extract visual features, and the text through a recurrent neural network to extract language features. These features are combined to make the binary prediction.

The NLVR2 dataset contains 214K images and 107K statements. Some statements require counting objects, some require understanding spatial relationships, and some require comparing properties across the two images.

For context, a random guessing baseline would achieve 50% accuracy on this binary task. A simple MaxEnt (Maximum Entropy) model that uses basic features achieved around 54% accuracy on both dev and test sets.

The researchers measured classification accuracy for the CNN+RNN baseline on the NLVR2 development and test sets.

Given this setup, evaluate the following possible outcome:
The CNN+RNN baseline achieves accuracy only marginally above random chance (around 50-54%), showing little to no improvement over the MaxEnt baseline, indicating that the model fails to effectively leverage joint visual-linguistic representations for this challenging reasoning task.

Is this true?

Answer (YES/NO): NO